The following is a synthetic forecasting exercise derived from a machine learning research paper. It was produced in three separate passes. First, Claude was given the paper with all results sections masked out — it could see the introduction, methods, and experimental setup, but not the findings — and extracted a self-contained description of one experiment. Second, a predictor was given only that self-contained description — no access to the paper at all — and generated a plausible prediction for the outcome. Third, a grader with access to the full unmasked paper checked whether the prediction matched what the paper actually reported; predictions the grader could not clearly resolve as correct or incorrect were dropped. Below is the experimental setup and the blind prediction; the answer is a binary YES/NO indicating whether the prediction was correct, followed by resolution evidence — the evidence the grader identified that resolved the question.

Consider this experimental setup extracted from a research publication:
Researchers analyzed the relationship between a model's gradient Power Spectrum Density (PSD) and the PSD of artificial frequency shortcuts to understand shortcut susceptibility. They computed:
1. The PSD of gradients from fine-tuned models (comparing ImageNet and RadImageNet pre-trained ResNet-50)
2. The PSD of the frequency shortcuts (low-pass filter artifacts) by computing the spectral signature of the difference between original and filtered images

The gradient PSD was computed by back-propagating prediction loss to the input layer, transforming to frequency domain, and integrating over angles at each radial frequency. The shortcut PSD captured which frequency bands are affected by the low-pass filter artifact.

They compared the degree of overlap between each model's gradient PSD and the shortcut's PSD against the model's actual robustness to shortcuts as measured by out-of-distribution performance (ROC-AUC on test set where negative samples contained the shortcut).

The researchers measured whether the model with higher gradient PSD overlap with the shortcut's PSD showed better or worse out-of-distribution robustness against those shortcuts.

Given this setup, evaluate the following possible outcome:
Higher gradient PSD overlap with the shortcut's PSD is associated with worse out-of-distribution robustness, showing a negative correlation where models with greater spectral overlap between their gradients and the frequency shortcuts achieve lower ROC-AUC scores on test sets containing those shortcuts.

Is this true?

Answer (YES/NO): YES